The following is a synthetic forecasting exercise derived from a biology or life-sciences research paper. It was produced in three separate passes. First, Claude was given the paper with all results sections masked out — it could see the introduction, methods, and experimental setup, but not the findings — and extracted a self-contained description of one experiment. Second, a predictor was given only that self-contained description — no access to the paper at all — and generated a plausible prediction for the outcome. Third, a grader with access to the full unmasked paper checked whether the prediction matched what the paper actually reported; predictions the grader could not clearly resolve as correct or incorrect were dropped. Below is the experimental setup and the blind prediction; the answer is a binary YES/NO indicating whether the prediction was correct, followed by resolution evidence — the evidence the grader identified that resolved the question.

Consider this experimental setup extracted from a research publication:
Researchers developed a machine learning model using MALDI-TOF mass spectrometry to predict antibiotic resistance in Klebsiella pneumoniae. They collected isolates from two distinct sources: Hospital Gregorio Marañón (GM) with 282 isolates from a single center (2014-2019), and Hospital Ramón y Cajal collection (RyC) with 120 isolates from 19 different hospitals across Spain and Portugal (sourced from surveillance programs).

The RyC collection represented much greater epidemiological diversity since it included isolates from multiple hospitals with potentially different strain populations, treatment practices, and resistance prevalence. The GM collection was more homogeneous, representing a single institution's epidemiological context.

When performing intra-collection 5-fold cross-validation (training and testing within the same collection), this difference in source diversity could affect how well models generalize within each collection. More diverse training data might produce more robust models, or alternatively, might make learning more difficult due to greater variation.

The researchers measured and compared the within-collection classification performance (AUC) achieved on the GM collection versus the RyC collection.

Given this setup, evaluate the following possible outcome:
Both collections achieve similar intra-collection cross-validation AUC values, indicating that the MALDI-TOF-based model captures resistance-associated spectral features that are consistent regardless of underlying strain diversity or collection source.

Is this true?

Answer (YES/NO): NO